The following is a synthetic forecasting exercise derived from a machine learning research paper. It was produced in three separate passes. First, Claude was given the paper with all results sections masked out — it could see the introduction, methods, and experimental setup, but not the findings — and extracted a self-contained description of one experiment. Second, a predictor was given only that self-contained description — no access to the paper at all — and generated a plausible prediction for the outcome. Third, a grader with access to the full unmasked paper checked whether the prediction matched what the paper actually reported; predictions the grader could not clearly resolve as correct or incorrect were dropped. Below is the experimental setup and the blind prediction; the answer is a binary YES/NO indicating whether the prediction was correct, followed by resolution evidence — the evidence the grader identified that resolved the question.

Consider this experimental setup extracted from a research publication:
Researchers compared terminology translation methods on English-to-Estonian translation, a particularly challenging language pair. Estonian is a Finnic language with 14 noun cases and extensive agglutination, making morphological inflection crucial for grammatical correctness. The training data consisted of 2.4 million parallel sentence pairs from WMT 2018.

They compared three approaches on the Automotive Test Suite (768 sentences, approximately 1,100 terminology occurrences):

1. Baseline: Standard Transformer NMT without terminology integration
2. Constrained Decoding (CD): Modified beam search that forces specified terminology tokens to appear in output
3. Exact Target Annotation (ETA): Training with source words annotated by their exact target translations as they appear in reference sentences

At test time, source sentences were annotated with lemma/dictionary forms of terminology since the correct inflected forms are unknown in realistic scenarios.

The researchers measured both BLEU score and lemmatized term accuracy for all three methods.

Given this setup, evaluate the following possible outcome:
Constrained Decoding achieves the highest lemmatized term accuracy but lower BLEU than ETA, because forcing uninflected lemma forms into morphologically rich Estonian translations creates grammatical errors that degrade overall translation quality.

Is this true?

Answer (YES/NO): YES